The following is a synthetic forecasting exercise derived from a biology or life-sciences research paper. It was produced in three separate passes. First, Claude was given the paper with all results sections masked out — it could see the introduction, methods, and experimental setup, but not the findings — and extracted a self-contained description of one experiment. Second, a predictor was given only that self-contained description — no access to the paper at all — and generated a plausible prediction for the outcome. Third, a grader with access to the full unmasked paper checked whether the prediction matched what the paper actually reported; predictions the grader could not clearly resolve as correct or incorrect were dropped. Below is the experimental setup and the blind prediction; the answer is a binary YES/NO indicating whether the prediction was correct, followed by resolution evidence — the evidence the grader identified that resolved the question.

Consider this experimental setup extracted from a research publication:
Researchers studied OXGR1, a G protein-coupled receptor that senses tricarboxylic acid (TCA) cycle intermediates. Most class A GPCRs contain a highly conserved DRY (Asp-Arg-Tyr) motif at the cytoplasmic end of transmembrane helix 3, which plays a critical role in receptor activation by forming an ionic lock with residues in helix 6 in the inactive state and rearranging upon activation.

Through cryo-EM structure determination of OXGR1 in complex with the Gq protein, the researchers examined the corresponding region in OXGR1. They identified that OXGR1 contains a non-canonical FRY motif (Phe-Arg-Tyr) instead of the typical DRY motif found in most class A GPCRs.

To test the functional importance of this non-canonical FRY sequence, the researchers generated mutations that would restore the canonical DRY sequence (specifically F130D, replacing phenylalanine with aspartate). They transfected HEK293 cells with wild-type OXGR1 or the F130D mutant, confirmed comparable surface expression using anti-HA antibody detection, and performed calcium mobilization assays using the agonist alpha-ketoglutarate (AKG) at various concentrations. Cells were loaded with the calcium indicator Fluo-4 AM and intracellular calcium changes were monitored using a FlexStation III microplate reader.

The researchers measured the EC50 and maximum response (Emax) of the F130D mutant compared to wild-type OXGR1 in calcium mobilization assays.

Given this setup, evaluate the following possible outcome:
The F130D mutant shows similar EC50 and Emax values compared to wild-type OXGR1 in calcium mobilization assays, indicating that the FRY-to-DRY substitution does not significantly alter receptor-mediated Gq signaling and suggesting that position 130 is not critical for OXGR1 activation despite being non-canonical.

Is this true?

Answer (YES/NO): NO